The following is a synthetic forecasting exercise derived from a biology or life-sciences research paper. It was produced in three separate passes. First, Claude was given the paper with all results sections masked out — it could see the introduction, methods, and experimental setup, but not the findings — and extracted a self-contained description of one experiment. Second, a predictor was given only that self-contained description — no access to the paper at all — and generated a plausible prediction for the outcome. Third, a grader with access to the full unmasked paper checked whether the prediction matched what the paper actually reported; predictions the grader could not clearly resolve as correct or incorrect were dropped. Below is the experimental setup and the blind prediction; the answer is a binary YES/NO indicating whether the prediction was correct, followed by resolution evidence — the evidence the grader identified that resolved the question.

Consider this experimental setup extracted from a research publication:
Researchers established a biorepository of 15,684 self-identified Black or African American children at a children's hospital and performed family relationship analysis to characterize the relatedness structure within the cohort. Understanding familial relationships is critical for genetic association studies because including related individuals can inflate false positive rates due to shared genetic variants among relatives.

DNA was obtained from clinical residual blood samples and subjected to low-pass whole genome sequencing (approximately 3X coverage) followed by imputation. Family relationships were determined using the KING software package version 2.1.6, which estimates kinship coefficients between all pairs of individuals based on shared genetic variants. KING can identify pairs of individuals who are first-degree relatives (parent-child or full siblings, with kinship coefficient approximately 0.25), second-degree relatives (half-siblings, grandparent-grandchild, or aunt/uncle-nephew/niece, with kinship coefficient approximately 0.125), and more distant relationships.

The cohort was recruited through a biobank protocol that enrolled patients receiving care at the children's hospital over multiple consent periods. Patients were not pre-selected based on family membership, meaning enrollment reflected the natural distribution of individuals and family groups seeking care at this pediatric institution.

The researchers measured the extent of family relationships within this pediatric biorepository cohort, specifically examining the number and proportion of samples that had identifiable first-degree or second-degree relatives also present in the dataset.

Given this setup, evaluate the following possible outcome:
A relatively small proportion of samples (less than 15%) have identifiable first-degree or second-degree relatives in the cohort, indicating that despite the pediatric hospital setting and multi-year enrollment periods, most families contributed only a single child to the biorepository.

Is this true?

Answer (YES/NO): NO